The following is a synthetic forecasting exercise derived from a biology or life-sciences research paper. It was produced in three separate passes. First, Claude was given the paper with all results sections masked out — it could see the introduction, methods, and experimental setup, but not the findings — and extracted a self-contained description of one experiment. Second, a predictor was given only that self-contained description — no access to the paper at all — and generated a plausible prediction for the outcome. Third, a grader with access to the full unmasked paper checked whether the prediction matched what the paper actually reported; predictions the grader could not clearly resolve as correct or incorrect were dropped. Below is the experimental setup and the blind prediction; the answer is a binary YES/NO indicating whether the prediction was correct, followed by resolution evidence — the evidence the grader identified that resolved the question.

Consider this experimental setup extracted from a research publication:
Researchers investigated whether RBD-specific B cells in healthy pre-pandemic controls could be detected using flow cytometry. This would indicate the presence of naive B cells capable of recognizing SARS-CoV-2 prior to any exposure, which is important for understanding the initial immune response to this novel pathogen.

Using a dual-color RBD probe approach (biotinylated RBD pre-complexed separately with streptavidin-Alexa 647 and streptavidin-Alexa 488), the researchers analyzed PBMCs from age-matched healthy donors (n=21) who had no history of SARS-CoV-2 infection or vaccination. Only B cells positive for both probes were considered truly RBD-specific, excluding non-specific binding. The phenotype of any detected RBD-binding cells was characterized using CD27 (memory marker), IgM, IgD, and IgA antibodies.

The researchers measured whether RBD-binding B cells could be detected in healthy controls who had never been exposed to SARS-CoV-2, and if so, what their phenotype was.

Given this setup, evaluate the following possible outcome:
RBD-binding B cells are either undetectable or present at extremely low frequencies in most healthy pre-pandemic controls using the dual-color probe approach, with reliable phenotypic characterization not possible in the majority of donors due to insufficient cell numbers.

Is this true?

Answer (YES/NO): NO